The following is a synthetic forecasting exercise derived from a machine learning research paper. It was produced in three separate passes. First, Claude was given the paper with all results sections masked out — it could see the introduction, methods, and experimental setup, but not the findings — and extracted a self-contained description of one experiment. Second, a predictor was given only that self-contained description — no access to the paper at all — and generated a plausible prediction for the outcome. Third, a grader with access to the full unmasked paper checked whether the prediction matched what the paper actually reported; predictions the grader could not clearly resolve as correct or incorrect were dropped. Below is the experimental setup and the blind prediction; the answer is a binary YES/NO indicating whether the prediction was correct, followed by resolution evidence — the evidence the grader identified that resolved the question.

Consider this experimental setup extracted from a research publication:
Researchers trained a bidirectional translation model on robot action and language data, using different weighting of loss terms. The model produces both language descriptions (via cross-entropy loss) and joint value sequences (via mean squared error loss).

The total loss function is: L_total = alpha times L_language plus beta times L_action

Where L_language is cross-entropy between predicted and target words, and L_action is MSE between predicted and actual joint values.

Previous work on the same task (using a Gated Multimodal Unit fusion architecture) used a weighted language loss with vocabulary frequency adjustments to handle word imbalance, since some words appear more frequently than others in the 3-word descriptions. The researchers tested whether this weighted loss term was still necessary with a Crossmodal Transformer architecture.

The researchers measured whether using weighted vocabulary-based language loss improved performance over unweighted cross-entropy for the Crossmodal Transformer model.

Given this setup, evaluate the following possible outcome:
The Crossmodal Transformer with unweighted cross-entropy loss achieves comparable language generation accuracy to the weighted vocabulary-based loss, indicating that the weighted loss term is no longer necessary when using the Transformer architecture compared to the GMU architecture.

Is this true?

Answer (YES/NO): YES